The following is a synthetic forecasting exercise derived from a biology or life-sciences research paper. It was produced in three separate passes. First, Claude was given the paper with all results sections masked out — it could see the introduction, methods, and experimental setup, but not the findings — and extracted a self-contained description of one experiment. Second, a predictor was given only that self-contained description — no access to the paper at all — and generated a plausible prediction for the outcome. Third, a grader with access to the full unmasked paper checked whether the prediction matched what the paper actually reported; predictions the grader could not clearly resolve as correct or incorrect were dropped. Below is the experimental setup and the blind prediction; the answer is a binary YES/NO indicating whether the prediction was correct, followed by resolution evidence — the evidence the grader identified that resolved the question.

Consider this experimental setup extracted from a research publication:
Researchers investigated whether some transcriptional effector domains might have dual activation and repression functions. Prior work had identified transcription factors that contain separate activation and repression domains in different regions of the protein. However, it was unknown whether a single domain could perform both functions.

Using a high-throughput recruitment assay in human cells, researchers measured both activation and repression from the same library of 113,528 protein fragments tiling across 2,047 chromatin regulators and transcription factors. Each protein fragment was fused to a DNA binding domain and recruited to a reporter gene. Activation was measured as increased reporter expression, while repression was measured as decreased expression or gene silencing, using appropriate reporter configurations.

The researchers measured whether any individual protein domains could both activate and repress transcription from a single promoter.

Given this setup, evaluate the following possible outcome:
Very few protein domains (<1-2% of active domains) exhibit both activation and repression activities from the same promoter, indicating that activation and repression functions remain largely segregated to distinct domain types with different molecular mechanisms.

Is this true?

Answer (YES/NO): NO